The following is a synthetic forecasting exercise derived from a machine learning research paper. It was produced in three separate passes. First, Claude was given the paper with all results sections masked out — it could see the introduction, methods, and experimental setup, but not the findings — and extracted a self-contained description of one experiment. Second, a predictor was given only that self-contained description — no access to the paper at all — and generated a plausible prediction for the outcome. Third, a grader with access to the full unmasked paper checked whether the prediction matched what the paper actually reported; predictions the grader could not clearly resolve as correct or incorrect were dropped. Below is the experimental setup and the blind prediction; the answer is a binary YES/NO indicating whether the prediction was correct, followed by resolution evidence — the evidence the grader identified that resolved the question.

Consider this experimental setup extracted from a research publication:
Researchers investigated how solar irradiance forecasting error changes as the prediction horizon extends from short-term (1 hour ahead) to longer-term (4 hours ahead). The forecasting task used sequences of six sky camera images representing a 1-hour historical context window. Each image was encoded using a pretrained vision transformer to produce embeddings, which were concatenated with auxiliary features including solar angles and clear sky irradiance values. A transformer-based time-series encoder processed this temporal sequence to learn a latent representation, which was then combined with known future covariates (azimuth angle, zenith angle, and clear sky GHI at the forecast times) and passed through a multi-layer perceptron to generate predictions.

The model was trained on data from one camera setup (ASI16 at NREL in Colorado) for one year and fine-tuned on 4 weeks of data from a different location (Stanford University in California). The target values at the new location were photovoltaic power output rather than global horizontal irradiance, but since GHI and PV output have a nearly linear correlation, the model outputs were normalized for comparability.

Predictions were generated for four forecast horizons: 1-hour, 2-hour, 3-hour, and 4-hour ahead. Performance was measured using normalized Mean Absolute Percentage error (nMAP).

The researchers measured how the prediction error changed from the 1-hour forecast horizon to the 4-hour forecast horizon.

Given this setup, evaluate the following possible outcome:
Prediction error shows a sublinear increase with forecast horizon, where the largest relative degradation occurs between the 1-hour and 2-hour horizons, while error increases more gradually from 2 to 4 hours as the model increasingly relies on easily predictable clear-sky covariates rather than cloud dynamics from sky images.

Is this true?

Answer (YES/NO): NO